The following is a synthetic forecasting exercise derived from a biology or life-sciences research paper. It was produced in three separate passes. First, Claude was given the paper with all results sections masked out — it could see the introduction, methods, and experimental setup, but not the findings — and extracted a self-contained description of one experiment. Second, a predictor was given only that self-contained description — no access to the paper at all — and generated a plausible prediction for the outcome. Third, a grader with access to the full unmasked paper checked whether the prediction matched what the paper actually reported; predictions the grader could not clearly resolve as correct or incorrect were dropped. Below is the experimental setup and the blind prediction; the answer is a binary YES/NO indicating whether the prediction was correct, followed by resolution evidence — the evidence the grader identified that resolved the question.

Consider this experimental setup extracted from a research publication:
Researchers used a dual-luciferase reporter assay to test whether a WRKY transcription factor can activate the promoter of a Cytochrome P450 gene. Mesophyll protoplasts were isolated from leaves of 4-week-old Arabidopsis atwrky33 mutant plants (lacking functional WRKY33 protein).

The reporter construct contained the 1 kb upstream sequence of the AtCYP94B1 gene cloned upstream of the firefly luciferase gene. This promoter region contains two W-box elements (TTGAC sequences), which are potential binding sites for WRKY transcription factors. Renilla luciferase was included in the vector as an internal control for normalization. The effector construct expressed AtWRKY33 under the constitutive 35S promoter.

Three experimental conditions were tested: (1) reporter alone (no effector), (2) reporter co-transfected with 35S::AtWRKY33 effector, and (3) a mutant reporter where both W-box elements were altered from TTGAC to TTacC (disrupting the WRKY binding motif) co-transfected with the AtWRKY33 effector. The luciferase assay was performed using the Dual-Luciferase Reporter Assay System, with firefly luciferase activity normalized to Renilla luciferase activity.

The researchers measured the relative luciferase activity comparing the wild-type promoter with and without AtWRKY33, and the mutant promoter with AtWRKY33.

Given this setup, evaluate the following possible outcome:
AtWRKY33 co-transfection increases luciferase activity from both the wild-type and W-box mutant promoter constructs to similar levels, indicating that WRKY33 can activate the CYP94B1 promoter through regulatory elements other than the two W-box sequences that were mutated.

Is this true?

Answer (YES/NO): NO